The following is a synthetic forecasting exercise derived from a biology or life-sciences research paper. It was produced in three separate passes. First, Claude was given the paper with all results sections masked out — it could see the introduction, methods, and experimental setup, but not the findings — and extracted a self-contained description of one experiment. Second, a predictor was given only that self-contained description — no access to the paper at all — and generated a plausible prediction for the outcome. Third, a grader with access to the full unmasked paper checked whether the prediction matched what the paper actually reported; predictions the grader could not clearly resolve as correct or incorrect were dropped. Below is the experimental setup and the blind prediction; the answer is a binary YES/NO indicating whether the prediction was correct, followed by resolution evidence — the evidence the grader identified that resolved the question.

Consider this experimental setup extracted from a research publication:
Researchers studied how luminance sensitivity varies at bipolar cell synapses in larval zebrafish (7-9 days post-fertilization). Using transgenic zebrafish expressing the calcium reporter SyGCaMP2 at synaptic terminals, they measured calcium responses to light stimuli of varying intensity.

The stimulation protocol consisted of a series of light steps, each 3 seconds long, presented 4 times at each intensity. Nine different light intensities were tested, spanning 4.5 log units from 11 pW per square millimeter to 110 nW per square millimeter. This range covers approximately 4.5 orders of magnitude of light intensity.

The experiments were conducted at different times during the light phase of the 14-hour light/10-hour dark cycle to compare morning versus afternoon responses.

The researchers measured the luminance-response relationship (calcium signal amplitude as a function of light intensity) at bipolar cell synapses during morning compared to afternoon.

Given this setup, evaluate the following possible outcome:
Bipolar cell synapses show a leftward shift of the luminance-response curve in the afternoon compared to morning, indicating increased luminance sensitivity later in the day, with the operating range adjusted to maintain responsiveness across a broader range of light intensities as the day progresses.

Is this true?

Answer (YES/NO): YES